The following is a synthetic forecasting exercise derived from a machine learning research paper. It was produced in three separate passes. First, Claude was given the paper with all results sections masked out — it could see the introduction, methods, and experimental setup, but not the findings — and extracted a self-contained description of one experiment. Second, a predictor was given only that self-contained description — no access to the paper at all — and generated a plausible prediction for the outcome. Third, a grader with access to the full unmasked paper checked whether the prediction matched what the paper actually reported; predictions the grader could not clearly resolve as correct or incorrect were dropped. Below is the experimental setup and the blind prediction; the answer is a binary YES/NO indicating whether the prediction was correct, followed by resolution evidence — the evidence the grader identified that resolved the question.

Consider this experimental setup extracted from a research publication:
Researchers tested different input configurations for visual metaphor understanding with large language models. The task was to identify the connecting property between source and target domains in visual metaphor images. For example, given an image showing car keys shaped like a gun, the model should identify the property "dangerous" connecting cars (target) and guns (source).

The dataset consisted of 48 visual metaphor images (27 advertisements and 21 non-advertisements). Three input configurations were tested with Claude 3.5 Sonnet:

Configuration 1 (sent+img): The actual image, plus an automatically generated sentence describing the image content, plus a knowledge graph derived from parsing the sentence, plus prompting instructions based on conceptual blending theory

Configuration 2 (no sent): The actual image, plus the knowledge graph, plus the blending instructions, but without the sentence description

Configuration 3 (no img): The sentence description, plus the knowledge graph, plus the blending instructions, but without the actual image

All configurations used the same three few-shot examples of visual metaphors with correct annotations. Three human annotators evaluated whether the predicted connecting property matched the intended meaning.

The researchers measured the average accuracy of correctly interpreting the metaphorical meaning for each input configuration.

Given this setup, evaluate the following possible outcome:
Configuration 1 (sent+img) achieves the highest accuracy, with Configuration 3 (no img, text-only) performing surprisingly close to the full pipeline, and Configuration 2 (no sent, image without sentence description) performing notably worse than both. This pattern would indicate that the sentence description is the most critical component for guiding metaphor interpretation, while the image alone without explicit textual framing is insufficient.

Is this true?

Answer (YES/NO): NO